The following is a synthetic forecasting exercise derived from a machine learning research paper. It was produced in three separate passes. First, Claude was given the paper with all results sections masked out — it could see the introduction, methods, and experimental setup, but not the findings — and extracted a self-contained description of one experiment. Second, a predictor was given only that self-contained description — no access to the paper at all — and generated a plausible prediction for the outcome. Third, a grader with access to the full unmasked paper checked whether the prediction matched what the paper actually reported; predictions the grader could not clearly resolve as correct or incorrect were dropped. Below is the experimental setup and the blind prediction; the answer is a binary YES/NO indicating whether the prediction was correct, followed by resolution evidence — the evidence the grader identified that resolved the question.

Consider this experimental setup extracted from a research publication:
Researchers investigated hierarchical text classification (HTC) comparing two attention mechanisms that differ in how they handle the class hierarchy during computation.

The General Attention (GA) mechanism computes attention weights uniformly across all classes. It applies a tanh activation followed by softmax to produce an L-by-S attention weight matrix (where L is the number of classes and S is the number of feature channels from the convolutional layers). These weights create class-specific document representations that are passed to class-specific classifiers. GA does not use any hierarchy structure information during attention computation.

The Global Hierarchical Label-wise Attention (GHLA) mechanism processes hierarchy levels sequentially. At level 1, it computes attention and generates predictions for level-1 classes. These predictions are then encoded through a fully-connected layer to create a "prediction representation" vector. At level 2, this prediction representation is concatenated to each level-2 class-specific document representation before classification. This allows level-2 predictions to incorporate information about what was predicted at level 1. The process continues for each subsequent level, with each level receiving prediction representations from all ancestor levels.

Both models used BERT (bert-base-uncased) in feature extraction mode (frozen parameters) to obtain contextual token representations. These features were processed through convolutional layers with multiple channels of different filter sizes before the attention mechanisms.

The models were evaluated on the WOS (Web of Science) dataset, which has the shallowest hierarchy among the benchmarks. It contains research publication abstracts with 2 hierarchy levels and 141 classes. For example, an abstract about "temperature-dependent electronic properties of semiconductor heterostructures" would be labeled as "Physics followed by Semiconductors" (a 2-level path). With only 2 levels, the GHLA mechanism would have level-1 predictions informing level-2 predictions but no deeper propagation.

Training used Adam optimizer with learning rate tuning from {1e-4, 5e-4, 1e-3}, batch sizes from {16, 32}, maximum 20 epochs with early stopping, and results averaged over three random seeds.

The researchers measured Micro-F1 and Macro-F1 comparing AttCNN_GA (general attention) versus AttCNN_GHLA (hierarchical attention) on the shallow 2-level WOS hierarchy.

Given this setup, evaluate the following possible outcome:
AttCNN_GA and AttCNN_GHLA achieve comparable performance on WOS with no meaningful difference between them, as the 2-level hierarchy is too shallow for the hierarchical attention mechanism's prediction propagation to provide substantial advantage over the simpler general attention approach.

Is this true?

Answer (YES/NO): NO